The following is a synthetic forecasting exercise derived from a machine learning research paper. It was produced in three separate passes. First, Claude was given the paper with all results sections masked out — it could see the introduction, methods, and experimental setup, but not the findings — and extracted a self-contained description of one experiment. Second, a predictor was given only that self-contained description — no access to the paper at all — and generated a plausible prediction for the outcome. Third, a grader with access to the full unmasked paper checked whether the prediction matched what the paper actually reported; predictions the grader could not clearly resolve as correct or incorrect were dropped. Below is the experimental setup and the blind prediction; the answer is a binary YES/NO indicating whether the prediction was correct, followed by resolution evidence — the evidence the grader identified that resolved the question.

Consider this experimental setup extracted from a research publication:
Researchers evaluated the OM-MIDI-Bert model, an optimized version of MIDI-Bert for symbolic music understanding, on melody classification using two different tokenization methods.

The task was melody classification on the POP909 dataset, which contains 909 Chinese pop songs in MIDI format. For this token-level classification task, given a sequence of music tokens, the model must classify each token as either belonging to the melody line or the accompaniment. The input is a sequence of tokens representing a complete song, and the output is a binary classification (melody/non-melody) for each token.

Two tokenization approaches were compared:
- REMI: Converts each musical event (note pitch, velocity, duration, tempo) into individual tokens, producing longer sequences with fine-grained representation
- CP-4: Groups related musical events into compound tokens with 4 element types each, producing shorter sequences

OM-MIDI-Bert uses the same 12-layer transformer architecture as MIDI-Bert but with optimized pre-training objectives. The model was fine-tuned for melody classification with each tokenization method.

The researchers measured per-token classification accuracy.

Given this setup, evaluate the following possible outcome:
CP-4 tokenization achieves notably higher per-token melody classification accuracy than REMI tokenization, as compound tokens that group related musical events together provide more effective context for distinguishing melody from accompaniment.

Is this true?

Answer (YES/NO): YES